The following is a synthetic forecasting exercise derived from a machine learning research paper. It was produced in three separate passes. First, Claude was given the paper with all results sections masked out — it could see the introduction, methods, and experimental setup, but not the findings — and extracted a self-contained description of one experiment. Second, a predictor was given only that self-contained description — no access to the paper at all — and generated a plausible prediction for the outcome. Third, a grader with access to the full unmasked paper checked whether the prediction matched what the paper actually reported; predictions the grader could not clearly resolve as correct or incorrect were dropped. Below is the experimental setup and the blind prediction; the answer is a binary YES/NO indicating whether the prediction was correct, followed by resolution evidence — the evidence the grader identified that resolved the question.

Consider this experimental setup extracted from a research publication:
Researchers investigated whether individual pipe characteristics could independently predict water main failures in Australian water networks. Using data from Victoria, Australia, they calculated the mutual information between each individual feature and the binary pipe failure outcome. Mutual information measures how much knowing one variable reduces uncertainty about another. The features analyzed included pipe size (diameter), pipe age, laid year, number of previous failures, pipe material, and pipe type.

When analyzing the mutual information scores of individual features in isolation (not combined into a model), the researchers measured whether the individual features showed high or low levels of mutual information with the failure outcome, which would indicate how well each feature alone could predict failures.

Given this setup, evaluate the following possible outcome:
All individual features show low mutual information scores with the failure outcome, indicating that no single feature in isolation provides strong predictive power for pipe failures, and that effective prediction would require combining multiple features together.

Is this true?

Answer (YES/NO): YES